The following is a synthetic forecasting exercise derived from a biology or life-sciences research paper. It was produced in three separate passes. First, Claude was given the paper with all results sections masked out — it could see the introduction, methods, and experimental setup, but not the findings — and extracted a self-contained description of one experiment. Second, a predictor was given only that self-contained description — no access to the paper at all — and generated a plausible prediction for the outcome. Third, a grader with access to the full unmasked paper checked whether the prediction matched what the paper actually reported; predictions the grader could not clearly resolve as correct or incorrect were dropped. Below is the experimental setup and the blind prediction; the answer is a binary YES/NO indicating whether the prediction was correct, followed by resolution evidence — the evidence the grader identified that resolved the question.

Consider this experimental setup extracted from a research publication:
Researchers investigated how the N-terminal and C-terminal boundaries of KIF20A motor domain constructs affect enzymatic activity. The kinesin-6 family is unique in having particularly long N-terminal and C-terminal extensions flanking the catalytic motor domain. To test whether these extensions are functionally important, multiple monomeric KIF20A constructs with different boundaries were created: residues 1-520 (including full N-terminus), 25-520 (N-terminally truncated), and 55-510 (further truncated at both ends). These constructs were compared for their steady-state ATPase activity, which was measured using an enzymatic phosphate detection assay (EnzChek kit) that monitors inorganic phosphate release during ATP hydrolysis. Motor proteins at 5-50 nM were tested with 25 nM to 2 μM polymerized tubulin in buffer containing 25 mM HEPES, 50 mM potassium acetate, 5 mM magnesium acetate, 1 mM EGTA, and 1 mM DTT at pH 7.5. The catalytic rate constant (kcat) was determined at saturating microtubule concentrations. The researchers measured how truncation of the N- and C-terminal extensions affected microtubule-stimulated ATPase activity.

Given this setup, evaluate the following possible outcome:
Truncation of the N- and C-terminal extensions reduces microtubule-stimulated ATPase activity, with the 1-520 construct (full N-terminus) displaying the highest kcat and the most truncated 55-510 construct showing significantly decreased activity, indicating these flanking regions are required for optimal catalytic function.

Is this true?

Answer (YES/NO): NO